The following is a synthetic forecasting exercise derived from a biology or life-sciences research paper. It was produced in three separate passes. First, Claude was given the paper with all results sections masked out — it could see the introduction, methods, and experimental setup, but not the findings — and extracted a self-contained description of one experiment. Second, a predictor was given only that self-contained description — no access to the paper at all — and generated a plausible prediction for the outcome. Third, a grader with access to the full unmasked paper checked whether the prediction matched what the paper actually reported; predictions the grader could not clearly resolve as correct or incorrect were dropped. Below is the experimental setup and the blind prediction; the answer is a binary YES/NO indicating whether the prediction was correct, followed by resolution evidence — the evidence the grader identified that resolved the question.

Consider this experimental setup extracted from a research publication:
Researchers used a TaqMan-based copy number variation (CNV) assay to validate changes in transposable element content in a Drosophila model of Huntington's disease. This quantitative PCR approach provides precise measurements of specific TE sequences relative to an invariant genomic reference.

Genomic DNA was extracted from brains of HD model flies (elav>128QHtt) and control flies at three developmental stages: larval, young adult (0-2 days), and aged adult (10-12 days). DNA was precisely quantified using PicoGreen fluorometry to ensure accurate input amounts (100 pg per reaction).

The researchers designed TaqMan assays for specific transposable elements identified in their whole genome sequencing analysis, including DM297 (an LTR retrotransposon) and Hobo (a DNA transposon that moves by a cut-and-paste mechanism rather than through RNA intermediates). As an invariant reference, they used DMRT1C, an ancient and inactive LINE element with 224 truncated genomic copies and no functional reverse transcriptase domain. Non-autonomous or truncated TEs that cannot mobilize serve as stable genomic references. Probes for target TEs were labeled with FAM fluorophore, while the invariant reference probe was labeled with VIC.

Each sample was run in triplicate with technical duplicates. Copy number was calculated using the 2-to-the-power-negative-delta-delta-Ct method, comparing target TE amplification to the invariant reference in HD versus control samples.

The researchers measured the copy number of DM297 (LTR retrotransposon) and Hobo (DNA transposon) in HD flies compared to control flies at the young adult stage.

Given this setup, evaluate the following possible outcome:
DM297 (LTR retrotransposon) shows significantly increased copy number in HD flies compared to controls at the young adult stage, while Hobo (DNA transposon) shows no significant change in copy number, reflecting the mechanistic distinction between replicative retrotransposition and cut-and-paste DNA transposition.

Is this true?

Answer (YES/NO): NO